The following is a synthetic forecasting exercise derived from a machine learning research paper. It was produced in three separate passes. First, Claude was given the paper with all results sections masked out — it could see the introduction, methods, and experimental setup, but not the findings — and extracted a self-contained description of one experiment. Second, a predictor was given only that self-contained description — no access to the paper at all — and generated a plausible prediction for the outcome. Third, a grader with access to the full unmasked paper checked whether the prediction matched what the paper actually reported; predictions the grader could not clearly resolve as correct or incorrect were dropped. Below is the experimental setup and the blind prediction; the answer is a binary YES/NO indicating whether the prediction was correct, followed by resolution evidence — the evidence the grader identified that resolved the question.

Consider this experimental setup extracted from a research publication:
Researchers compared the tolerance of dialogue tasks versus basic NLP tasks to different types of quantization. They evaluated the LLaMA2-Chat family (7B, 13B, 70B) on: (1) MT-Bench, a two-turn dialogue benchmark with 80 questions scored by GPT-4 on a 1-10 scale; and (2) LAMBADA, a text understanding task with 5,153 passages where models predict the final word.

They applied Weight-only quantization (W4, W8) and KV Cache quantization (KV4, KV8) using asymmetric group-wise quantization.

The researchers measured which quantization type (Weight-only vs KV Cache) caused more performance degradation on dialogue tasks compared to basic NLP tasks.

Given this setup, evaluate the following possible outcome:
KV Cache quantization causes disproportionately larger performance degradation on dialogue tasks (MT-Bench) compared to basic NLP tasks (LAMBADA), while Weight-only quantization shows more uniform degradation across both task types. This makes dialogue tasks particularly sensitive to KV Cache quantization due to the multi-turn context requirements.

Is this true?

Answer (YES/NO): NO